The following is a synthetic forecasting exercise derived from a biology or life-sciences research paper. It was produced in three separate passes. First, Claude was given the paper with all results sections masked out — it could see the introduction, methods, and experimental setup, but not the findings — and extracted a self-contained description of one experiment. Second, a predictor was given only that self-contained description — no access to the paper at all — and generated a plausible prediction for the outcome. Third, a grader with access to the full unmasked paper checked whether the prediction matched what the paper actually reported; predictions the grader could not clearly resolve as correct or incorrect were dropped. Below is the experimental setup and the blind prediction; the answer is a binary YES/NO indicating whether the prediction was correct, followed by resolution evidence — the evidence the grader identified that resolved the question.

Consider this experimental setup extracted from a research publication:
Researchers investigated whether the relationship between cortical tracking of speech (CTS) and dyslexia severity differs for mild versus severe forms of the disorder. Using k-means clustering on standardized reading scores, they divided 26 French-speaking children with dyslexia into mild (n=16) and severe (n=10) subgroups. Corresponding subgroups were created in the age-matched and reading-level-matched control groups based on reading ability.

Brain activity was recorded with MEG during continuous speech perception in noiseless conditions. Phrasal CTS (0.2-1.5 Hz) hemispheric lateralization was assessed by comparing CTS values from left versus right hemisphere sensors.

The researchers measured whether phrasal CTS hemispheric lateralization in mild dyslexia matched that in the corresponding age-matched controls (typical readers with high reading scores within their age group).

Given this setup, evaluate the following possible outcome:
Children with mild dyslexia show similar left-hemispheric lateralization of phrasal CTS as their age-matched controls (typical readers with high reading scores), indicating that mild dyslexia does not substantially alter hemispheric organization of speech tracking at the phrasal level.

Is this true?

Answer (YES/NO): NO